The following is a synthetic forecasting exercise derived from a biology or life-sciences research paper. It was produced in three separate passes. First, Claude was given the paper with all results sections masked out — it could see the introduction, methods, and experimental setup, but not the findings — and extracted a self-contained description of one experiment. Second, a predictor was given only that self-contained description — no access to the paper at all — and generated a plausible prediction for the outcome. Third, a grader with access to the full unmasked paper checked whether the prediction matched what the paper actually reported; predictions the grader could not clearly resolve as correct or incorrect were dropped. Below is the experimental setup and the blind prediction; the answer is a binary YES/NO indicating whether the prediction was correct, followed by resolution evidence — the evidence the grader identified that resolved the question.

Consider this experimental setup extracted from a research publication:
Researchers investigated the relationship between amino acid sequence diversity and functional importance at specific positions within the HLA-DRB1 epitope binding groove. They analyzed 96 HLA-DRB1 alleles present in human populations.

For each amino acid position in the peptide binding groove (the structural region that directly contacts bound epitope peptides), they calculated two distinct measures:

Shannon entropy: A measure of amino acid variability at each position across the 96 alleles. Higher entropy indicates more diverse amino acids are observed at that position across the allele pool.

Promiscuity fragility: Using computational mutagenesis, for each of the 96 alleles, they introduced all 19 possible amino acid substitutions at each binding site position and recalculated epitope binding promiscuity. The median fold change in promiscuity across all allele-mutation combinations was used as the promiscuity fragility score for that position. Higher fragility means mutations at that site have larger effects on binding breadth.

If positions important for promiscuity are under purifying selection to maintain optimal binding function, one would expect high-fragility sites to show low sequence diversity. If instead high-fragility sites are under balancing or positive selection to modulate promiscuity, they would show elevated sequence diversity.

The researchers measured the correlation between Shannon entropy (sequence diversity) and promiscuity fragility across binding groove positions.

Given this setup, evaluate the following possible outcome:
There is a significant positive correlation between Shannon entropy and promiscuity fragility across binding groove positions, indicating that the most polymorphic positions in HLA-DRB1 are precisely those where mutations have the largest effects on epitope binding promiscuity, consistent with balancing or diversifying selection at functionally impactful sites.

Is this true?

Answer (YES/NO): YES